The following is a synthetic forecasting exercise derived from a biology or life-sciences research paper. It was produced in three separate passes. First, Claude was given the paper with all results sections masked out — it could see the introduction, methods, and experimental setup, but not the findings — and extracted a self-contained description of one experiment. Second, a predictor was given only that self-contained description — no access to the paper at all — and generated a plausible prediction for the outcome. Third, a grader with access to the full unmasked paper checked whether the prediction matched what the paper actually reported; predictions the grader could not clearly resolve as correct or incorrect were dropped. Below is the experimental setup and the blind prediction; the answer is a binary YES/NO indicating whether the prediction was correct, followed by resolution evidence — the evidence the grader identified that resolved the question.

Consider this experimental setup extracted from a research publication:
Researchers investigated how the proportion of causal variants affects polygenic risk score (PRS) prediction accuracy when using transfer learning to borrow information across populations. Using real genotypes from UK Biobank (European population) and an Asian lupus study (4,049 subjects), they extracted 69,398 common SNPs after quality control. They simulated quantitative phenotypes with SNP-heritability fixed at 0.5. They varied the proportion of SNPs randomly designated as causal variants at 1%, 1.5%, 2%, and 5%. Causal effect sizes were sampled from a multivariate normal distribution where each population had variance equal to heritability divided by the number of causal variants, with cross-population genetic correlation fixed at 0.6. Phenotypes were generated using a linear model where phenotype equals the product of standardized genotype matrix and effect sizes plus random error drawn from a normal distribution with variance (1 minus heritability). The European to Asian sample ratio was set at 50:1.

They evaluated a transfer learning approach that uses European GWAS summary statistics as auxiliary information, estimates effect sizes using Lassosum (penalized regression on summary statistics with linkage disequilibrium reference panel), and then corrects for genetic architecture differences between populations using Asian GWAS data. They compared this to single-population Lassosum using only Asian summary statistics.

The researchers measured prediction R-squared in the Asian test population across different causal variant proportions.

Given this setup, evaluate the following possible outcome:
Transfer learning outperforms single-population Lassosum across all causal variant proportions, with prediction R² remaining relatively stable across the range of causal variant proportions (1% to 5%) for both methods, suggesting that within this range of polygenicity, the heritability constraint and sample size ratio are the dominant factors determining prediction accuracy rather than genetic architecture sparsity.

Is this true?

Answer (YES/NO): NO